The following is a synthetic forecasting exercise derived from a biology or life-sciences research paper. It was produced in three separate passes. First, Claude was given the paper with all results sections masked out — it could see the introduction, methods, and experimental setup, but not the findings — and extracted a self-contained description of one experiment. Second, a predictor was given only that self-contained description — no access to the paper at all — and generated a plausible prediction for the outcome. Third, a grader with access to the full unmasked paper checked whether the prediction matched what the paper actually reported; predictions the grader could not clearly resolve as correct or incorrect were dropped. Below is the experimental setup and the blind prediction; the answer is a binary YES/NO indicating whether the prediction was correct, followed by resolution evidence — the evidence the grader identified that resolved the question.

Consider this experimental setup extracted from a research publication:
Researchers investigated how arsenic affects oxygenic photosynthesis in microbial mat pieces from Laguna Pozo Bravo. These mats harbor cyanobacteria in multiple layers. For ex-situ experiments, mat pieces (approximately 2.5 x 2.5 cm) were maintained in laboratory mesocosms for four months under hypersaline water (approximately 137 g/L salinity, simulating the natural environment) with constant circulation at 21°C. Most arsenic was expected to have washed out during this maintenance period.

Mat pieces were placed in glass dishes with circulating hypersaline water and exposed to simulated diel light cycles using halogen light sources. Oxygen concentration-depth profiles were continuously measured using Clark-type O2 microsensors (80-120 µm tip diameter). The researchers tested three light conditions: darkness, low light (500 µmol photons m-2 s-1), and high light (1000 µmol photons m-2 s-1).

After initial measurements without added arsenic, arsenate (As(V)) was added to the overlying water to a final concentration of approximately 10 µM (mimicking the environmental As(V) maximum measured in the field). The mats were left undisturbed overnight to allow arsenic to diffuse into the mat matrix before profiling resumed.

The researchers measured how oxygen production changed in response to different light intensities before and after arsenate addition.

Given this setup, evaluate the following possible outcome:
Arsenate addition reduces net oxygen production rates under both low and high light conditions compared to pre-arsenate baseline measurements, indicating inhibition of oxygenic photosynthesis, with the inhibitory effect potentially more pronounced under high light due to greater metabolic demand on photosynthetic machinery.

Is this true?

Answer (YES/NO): NO